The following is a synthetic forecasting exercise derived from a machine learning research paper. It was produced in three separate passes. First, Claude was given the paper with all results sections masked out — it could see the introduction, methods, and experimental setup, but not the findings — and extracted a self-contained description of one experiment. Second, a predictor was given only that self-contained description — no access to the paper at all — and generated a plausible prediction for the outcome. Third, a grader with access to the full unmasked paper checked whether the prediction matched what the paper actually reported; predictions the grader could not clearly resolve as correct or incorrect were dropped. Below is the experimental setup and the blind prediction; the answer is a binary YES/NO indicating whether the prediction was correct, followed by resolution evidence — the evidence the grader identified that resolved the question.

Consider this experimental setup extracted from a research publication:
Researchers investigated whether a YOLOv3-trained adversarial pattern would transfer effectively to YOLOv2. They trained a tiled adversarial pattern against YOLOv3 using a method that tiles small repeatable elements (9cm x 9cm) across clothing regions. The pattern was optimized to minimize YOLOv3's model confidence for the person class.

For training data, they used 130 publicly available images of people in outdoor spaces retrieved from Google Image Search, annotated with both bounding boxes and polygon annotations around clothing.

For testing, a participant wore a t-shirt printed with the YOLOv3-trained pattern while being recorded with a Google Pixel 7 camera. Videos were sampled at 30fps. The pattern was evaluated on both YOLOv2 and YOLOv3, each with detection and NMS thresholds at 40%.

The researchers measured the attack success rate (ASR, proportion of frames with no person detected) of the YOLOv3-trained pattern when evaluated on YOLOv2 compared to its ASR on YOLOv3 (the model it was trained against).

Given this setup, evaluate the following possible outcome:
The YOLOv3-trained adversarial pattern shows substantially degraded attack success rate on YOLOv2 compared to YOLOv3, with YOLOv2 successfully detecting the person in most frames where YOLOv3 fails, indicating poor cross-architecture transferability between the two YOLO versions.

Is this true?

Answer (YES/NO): NO